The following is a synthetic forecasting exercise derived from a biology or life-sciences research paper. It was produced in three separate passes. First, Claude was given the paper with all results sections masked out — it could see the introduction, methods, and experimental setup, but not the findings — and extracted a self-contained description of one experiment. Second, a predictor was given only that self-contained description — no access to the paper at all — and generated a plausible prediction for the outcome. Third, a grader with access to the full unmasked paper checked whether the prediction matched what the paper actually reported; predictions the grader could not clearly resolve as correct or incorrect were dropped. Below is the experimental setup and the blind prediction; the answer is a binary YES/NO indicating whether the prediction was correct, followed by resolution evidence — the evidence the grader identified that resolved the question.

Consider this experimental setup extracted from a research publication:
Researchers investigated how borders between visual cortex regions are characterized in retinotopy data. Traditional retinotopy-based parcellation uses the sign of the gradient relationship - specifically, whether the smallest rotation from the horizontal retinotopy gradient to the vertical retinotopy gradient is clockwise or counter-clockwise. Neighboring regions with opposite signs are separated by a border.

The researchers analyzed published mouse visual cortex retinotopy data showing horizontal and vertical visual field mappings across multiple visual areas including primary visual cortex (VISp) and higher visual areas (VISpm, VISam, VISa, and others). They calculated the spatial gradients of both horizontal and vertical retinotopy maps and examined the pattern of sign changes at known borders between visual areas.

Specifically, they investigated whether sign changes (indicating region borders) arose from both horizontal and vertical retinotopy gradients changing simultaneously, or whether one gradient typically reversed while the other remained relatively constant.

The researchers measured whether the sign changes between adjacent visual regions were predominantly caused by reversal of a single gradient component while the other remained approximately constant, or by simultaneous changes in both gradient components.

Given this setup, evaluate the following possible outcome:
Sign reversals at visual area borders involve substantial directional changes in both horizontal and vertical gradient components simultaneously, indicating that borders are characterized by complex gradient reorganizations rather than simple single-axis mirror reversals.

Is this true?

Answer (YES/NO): NO